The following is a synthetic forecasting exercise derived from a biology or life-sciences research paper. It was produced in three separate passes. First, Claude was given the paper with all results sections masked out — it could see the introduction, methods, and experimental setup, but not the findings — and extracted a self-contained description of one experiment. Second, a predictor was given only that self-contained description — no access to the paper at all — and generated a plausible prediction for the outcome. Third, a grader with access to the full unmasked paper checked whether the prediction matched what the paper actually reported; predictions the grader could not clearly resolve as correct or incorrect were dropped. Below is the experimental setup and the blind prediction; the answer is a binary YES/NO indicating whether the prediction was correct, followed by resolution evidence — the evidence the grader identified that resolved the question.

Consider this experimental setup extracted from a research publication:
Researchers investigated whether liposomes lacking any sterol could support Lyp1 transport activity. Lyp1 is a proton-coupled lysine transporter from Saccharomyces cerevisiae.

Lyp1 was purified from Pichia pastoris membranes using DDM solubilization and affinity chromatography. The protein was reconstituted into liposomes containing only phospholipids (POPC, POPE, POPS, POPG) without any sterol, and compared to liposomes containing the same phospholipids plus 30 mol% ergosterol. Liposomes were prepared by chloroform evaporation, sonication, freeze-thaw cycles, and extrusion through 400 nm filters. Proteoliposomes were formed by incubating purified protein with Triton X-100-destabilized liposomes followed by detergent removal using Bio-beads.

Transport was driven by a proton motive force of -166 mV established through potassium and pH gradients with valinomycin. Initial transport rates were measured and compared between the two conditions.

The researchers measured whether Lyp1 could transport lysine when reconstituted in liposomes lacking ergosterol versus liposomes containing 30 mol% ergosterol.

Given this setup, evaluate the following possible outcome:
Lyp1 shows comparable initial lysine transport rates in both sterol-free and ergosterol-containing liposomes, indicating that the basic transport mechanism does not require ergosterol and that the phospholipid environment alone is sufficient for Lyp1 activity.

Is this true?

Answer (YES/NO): NO